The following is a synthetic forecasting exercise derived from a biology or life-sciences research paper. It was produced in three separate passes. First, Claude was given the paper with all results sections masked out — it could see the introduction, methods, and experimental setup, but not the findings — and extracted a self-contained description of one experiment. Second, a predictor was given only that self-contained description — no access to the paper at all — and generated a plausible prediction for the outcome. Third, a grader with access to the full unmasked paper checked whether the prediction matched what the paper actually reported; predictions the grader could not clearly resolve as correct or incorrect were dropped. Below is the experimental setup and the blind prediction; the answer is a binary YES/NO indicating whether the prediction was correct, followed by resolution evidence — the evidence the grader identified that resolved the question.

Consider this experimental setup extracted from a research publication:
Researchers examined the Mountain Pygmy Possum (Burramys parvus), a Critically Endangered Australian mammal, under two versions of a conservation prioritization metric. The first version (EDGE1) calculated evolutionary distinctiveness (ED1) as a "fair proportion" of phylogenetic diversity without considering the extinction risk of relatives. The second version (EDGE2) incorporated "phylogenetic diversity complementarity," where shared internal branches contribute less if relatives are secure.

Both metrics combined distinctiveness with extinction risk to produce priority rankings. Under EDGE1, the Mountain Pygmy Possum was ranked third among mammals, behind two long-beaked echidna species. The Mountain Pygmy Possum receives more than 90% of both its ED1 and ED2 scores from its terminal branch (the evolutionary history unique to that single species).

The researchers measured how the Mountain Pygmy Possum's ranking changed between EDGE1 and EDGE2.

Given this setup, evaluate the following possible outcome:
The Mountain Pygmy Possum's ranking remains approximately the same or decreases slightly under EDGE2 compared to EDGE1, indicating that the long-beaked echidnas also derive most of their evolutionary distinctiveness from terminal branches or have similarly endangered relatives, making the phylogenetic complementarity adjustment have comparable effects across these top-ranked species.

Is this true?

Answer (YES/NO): NO